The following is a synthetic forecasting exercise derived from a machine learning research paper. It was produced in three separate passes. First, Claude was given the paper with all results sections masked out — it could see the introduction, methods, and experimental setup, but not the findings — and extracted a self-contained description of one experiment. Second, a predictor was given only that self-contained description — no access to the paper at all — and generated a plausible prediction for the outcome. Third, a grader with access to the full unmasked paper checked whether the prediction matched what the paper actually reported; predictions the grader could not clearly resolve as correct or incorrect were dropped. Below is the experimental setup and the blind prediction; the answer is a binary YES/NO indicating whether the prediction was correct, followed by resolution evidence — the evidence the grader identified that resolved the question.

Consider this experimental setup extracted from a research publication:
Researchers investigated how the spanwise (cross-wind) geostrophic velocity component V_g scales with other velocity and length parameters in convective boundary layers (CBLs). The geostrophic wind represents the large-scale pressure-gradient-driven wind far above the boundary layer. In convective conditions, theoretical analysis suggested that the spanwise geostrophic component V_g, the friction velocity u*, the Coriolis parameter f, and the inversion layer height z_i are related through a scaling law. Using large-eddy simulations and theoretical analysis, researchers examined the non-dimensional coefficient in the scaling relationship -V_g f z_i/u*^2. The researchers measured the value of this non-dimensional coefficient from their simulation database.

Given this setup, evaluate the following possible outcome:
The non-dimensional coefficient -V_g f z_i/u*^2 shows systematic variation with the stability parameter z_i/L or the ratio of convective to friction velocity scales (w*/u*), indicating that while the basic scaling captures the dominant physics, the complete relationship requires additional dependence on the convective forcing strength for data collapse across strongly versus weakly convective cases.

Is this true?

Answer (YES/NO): NO